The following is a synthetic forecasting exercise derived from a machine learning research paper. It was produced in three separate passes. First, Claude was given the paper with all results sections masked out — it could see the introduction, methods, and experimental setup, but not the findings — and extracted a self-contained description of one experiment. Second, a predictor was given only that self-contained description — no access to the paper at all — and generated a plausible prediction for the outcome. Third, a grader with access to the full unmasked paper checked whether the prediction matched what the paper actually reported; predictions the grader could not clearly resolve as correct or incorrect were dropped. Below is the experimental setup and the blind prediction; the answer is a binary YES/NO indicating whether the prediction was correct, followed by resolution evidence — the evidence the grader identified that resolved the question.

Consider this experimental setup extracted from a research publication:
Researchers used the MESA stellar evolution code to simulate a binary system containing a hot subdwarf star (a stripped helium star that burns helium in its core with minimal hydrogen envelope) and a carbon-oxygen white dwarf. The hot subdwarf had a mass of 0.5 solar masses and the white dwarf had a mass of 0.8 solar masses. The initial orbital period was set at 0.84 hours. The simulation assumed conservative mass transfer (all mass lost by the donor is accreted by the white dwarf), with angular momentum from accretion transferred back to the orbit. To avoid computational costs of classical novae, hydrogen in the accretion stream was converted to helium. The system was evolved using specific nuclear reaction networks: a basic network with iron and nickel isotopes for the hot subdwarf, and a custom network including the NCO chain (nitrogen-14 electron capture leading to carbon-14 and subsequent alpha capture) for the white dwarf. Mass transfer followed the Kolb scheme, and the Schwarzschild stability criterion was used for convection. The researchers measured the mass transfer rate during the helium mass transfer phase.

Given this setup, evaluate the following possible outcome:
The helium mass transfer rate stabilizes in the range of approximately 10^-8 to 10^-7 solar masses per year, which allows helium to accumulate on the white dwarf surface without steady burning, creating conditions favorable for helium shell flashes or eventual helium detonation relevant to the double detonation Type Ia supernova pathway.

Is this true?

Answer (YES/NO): YES